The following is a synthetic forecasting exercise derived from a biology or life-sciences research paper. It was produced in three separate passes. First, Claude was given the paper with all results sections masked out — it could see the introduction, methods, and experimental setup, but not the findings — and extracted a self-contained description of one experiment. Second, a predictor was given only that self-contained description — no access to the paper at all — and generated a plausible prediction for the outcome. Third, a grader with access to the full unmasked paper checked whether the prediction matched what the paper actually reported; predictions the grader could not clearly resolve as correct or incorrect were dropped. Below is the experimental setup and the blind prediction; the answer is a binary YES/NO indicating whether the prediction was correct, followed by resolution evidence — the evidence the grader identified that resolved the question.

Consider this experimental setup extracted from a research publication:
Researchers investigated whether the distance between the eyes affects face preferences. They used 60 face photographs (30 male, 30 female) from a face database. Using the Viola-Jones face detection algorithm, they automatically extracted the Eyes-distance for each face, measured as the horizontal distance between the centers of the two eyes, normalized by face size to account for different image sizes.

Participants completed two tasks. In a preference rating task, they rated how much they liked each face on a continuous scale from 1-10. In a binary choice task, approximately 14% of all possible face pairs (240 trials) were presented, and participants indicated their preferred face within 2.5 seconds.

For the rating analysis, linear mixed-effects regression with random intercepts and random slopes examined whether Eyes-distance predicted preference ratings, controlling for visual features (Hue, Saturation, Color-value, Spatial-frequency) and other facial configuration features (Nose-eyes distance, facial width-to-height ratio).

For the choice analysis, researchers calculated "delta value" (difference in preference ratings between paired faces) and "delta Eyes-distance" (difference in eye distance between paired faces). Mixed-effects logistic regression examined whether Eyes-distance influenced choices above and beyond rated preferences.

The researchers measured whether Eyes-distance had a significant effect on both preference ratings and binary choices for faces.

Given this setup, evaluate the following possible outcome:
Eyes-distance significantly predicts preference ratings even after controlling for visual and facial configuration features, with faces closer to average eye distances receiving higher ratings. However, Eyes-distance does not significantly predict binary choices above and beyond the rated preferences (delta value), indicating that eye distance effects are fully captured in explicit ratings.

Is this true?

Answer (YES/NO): NO